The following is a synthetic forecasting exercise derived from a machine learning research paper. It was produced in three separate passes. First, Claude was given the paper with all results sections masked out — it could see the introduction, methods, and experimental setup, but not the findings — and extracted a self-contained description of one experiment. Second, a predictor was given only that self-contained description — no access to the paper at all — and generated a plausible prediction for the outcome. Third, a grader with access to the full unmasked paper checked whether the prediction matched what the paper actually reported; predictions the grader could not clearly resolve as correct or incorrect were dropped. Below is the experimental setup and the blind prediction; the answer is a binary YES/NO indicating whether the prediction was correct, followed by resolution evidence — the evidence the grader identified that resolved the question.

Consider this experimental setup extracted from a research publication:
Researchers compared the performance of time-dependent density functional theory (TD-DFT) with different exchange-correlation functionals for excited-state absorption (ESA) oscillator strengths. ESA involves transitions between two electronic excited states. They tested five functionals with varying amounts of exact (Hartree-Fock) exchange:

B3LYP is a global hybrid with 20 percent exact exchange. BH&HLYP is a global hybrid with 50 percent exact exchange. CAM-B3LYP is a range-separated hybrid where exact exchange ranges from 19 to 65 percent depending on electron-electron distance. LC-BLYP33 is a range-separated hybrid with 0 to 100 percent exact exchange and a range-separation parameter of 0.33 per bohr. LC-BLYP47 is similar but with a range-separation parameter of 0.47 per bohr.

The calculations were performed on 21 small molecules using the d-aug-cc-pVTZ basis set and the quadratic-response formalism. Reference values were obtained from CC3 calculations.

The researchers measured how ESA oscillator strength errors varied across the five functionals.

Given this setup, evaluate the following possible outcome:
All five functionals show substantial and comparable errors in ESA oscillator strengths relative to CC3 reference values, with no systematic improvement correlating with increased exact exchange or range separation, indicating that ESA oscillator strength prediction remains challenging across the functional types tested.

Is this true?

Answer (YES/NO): NO